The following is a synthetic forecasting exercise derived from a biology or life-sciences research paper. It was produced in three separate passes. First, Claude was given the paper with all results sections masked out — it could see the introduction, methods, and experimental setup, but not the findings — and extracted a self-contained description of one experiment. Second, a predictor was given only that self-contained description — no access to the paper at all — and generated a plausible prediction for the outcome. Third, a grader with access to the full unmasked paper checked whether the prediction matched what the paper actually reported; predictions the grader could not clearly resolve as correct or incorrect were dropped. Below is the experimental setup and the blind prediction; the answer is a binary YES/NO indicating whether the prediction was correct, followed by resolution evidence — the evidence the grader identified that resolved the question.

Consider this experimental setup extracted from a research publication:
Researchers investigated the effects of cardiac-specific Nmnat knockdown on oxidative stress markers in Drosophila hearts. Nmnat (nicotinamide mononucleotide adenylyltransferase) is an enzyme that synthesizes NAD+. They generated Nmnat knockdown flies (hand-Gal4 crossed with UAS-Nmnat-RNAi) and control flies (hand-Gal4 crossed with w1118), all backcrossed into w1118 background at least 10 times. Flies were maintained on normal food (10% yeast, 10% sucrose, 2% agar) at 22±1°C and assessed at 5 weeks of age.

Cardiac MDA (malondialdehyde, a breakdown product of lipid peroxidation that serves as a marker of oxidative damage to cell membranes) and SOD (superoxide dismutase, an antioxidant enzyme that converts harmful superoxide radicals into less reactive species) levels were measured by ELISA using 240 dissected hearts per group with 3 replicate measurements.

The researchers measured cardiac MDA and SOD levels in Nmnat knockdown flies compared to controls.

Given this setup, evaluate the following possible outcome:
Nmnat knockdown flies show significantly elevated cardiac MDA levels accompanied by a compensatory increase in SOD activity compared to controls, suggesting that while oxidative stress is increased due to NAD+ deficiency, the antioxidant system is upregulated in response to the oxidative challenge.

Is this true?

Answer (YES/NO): NO